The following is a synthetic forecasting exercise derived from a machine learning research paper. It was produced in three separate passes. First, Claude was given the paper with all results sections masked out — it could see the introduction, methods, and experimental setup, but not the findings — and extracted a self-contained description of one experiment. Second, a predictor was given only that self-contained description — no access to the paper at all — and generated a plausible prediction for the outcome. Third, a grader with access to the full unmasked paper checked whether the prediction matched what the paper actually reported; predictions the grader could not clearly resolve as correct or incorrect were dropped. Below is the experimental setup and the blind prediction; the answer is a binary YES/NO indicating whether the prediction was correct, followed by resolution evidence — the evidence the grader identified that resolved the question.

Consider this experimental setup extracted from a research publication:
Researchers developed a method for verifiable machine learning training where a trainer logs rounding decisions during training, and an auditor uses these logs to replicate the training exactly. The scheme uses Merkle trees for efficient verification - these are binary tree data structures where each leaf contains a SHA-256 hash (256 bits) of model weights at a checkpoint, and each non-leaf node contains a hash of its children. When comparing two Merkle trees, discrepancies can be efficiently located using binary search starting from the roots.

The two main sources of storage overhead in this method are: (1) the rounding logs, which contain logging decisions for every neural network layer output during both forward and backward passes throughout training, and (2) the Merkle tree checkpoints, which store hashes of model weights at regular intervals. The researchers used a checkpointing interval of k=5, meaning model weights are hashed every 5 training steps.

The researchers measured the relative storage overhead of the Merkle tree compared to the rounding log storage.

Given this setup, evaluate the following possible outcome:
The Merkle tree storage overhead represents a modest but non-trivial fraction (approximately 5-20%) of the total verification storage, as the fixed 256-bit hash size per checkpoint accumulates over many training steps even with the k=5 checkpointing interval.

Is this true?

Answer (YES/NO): NO